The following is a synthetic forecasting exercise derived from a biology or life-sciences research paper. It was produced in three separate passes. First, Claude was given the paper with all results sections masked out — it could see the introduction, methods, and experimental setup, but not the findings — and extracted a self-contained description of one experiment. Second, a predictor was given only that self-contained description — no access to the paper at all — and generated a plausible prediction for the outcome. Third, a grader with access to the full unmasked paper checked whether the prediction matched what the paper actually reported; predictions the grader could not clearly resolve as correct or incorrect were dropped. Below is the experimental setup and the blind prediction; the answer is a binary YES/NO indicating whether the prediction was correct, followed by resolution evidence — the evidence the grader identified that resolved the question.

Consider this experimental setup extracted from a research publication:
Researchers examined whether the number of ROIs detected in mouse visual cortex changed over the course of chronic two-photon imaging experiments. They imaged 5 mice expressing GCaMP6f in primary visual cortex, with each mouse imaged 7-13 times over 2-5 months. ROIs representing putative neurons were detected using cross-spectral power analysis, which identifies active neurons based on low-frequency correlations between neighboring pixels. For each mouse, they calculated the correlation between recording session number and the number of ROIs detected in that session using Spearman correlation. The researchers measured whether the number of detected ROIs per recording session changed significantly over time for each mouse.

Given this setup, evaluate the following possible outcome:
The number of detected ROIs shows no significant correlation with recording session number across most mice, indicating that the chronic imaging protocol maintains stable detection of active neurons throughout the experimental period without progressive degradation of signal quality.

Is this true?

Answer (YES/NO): NO